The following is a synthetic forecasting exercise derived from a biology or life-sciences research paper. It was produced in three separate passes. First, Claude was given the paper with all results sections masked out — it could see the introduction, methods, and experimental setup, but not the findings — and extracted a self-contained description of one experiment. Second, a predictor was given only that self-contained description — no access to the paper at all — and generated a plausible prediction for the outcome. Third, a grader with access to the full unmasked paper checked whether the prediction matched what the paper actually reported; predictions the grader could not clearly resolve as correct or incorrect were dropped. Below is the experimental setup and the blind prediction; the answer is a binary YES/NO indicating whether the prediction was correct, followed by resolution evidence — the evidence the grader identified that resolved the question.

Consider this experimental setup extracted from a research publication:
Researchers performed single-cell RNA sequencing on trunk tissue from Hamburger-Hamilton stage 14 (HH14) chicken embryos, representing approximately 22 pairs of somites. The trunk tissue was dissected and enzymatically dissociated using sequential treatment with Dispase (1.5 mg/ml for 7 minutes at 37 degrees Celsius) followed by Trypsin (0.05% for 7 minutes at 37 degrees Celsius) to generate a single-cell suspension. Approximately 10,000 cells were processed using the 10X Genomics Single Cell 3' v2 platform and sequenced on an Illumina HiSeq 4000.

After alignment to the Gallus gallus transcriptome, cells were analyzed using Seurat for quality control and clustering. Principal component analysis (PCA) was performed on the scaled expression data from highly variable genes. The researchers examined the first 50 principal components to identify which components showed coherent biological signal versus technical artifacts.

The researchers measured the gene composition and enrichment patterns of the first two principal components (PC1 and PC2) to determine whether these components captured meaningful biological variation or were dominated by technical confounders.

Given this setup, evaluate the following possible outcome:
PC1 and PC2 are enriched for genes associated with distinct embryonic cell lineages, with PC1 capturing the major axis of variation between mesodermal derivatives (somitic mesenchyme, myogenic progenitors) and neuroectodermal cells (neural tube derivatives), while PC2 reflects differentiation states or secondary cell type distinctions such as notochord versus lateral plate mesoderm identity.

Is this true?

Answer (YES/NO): NO